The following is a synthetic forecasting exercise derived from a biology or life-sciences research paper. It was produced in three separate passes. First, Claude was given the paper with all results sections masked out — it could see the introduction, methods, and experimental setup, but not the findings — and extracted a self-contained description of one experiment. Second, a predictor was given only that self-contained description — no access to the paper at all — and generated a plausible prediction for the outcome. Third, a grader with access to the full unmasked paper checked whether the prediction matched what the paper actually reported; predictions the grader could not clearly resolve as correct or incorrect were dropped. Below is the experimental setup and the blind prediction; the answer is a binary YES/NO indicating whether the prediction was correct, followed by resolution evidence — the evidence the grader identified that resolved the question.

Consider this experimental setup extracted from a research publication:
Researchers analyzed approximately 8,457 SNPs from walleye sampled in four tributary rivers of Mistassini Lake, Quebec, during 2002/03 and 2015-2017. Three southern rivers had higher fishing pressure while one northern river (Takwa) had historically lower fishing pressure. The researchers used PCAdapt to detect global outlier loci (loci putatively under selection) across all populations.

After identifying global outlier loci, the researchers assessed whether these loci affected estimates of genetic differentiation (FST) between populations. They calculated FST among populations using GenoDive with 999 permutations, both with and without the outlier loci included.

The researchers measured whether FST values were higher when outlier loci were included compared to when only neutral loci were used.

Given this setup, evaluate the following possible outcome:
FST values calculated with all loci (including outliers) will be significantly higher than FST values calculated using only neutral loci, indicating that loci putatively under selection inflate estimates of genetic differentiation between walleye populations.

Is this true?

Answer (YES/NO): YES